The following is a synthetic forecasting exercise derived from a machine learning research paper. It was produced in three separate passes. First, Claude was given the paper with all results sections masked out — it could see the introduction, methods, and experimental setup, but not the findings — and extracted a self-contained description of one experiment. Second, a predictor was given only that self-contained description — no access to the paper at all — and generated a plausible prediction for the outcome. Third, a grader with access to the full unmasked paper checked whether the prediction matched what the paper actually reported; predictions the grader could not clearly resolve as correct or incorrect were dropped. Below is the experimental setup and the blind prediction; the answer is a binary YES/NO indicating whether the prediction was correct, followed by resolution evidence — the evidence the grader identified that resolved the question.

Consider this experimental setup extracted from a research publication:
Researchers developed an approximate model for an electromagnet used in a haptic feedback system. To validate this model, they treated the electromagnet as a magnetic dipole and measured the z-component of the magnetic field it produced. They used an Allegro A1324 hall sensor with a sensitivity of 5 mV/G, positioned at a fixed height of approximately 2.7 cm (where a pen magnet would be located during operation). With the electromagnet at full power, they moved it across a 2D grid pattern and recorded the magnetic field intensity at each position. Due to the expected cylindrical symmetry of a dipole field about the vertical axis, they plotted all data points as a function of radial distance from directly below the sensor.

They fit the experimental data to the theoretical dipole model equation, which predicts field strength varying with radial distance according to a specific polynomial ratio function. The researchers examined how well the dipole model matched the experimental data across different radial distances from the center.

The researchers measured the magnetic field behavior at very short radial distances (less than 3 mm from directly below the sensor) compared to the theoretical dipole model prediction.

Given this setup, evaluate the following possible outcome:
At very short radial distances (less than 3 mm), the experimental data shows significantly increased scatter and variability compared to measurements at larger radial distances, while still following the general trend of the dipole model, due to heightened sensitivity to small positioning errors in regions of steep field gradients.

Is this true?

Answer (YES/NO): NO